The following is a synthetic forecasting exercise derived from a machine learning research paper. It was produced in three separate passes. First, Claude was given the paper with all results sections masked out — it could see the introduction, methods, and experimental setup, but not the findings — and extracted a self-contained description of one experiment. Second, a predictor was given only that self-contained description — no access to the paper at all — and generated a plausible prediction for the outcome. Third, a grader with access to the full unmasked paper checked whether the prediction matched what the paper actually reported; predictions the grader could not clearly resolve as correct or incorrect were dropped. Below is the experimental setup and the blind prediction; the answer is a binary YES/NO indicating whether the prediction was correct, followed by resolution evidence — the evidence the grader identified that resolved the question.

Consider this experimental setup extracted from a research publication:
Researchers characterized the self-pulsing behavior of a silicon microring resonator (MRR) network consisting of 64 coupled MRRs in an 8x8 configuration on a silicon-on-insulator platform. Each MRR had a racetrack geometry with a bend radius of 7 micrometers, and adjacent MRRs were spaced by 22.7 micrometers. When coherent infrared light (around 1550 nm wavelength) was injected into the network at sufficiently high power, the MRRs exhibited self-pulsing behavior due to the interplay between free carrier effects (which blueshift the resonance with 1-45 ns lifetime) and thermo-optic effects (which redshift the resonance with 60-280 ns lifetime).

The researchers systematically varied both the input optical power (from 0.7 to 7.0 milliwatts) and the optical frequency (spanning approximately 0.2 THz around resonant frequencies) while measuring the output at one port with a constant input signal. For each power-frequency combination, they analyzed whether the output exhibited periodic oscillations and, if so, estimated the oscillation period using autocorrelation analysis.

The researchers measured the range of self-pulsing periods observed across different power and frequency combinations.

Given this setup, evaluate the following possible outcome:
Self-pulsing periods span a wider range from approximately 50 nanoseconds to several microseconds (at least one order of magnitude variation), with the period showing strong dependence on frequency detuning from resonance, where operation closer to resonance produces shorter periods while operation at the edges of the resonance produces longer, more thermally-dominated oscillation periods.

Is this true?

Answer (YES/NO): NO